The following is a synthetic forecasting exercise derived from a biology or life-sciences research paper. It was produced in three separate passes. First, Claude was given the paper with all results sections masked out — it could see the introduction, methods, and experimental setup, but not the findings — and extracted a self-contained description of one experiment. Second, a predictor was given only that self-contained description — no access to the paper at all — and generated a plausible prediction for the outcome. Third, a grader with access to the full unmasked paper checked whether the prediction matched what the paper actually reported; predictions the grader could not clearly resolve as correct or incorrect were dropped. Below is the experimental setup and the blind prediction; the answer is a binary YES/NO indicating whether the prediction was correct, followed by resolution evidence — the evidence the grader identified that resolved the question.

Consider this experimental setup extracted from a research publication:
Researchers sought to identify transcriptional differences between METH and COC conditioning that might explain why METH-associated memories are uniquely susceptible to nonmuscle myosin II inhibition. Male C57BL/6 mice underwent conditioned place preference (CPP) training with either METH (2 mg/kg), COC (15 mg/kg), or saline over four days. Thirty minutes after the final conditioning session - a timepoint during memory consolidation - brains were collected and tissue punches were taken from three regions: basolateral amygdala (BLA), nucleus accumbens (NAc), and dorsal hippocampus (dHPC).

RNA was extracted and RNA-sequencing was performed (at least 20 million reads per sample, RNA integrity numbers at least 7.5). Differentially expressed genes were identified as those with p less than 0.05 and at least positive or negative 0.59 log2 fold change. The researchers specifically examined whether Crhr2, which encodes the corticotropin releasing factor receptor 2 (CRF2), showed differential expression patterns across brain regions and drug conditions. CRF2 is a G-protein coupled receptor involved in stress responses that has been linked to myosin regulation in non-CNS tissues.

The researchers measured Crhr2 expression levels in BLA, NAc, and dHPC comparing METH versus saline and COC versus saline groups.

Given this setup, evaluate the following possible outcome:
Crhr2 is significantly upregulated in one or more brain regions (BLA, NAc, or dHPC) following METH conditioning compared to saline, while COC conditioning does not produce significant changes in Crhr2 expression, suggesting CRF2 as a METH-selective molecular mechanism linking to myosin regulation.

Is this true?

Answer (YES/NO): NO